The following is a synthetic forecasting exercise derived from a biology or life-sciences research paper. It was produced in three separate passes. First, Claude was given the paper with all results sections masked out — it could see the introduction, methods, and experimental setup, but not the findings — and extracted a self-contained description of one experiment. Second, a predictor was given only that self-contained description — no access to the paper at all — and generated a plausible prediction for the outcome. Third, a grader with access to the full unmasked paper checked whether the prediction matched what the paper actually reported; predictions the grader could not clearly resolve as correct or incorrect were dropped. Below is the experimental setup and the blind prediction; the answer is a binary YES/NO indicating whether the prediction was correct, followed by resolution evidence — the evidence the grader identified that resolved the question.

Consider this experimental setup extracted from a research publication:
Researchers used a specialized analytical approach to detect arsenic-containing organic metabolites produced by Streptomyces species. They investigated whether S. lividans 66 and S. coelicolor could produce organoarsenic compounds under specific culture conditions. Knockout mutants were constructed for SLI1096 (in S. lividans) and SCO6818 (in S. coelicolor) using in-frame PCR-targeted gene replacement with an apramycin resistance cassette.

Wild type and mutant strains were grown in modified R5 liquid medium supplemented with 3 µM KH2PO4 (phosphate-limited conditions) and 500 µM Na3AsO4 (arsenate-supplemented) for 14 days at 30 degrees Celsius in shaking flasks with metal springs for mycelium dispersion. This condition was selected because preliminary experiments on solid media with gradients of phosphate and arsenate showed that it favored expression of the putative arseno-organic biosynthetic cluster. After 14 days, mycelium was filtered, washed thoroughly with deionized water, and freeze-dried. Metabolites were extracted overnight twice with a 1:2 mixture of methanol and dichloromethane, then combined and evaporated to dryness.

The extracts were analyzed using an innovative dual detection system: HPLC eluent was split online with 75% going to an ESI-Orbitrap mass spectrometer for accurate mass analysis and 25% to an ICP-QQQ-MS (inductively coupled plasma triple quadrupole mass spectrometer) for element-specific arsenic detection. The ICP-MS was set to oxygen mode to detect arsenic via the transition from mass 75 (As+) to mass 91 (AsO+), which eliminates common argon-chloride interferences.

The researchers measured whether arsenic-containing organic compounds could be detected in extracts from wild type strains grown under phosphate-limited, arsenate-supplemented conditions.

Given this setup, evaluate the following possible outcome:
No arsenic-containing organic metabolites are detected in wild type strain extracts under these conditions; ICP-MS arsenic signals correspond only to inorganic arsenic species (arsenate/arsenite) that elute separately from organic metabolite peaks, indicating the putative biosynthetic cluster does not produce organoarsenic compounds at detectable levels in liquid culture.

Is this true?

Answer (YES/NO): NO